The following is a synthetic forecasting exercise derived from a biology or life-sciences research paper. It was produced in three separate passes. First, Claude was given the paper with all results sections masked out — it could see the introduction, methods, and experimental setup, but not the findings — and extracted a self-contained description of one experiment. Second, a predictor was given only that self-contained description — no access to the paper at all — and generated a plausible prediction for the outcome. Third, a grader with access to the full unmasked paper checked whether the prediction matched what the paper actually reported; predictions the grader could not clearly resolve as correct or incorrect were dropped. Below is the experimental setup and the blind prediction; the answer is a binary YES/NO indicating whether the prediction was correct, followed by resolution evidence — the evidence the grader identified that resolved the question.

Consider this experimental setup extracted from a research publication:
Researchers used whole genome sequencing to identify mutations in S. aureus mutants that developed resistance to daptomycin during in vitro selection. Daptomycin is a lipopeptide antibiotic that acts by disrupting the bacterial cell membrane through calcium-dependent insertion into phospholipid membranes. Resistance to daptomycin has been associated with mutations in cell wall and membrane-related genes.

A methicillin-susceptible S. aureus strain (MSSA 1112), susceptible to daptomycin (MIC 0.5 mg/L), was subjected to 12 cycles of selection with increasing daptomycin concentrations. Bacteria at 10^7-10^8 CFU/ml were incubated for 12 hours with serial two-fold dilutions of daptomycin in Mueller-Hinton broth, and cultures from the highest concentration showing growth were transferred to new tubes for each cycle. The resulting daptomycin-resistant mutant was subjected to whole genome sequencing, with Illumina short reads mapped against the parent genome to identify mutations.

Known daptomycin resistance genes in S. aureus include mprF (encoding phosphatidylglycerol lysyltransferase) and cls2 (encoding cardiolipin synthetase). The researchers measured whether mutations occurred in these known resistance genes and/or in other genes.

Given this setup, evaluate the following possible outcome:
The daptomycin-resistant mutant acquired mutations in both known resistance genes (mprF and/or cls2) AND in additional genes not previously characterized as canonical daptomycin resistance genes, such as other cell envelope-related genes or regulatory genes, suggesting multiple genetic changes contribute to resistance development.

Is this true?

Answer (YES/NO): YES